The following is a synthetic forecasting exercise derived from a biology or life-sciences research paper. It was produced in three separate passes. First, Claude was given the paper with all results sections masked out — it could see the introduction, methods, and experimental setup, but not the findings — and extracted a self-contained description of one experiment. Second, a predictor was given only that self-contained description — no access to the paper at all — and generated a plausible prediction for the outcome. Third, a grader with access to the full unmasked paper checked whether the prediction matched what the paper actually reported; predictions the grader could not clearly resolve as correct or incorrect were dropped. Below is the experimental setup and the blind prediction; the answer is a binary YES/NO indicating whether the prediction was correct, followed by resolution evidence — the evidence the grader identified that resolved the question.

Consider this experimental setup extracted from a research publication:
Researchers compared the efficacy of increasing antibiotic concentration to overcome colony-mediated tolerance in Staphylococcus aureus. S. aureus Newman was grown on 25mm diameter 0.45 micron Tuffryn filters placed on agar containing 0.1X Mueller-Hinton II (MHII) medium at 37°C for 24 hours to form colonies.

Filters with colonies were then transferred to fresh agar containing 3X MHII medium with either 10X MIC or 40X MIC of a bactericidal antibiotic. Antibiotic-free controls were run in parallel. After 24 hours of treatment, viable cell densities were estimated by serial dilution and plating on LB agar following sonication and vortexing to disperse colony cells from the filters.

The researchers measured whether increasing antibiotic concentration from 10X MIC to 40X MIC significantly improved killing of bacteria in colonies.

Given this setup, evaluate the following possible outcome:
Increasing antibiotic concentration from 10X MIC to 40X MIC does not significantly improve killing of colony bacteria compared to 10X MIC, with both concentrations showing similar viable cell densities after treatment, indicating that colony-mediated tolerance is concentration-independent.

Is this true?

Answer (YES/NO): YES